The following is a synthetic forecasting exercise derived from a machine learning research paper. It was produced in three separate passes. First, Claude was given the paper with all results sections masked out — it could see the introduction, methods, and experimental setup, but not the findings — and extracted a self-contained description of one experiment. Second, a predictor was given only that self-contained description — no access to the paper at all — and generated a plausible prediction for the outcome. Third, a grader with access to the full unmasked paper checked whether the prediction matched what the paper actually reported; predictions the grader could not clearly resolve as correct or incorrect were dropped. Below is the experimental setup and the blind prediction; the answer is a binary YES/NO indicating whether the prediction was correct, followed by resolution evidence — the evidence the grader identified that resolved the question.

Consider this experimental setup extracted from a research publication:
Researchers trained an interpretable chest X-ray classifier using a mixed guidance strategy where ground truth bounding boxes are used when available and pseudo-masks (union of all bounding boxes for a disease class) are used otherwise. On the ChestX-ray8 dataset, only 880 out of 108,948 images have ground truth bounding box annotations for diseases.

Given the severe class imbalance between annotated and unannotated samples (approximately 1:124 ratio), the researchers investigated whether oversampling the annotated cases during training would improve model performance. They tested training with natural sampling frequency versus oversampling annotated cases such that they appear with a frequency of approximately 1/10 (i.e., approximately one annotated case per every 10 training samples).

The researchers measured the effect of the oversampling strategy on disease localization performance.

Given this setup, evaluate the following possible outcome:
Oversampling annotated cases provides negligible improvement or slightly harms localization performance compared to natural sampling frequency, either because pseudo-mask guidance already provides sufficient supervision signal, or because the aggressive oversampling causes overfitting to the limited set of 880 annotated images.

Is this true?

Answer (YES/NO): NO